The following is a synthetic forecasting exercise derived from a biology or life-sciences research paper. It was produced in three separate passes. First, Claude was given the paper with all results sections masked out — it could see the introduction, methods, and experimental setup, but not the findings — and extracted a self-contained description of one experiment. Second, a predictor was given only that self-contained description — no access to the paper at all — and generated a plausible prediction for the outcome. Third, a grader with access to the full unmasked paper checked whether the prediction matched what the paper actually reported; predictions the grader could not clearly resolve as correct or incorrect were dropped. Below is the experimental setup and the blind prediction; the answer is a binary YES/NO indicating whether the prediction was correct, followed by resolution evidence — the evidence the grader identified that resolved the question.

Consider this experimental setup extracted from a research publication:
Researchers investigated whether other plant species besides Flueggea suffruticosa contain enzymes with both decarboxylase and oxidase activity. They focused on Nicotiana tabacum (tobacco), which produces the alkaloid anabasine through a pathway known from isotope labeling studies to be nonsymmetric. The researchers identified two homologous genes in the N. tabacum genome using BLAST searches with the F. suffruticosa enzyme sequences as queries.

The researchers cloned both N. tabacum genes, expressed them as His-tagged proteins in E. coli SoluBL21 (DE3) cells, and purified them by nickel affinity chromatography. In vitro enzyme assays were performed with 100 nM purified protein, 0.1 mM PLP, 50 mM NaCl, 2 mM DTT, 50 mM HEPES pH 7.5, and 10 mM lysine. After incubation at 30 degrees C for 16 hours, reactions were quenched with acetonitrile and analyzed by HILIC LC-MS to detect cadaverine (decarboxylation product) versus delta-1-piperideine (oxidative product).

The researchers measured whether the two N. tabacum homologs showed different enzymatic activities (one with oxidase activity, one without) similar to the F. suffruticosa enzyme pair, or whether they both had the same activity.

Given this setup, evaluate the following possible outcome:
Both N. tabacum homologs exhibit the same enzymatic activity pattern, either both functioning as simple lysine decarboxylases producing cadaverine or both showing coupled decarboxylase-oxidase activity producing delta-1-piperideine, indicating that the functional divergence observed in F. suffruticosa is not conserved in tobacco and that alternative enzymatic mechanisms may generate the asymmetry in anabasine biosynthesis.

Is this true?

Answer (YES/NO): NO